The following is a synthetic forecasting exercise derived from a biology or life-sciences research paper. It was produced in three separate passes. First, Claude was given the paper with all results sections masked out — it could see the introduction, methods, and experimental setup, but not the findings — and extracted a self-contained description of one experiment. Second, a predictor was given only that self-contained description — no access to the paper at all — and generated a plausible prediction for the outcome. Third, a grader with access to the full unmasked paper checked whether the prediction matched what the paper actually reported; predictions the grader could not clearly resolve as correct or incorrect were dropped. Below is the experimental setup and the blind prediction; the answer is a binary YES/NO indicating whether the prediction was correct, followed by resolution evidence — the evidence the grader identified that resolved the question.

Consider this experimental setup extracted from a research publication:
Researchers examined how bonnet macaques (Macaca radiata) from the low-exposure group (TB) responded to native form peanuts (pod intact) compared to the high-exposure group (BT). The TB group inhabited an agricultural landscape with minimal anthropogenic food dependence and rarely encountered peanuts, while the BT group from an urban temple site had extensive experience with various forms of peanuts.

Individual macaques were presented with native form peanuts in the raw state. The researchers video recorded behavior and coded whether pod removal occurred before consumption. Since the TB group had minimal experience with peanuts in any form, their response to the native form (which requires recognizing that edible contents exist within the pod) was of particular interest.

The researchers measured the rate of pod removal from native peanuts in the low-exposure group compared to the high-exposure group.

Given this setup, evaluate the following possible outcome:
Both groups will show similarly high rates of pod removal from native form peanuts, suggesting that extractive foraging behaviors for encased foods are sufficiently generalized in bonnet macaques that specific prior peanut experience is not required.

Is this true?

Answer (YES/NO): YES